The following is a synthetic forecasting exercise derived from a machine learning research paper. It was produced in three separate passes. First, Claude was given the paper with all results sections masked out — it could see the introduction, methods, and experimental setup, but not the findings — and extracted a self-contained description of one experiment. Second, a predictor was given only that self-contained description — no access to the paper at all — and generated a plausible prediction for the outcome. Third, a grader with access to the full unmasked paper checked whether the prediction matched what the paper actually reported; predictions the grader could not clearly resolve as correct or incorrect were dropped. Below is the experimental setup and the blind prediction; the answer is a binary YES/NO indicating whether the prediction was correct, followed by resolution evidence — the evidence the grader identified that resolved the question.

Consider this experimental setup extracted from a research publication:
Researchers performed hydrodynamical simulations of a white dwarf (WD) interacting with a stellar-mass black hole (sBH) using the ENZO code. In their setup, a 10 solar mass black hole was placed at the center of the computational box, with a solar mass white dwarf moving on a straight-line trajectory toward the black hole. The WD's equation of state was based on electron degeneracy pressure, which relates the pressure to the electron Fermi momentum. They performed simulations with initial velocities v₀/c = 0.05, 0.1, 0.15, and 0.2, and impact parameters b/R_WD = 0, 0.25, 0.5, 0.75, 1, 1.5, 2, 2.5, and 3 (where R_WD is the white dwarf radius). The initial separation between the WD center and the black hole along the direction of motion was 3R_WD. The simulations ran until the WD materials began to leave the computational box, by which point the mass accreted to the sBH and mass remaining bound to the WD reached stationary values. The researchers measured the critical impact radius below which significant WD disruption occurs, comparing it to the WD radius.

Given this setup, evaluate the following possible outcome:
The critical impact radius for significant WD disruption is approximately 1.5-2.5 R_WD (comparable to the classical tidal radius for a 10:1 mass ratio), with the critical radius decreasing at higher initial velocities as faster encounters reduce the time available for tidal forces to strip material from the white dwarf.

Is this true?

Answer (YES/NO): NO